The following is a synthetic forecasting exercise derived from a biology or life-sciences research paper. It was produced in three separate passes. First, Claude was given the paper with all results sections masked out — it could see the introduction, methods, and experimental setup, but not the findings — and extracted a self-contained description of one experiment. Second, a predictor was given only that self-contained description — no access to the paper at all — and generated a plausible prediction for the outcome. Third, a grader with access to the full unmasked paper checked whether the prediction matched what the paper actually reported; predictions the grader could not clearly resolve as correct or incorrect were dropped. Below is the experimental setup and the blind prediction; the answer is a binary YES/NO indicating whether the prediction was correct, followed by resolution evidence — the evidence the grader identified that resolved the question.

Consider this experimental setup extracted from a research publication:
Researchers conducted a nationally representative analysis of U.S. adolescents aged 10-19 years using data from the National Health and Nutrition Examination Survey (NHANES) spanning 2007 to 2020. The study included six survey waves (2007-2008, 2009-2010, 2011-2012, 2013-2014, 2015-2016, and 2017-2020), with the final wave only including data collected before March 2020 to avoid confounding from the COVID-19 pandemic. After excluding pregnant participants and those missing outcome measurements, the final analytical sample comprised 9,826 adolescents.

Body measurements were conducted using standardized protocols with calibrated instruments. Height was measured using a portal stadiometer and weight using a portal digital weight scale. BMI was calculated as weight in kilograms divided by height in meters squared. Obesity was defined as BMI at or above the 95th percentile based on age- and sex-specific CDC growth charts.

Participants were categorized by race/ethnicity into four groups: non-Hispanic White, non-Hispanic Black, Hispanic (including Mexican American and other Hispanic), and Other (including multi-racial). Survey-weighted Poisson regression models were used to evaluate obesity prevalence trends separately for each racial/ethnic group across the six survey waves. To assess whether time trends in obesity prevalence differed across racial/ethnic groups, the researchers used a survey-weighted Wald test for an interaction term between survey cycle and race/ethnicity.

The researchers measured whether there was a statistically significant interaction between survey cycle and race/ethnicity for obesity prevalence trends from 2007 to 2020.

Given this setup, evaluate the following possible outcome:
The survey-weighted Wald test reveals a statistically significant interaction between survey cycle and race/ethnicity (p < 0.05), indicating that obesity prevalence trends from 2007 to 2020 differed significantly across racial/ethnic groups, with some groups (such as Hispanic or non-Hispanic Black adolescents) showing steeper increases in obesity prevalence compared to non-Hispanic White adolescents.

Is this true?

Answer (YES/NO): YES